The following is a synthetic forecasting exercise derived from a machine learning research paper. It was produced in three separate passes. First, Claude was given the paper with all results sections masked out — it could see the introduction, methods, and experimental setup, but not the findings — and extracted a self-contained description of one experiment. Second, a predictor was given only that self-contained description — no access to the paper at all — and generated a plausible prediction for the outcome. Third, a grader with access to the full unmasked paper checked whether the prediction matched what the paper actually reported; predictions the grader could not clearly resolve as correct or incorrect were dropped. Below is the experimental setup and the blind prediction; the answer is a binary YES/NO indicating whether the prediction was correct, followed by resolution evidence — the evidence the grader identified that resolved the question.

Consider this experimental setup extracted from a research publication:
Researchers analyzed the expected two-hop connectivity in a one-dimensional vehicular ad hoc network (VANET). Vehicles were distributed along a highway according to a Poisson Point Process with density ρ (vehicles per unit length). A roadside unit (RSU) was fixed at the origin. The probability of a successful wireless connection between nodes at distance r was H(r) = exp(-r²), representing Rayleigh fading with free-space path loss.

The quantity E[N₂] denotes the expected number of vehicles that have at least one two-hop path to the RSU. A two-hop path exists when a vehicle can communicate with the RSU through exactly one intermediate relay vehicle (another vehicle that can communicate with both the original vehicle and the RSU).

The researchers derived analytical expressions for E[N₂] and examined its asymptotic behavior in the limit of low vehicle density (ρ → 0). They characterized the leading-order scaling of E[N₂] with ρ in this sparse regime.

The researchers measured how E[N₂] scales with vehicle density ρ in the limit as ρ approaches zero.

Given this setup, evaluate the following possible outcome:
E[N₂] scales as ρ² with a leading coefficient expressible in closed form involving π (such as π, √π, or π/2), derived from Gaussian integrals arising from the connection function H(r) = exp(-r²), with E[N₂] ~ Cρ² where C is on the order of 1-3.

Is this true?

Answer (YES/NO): YES